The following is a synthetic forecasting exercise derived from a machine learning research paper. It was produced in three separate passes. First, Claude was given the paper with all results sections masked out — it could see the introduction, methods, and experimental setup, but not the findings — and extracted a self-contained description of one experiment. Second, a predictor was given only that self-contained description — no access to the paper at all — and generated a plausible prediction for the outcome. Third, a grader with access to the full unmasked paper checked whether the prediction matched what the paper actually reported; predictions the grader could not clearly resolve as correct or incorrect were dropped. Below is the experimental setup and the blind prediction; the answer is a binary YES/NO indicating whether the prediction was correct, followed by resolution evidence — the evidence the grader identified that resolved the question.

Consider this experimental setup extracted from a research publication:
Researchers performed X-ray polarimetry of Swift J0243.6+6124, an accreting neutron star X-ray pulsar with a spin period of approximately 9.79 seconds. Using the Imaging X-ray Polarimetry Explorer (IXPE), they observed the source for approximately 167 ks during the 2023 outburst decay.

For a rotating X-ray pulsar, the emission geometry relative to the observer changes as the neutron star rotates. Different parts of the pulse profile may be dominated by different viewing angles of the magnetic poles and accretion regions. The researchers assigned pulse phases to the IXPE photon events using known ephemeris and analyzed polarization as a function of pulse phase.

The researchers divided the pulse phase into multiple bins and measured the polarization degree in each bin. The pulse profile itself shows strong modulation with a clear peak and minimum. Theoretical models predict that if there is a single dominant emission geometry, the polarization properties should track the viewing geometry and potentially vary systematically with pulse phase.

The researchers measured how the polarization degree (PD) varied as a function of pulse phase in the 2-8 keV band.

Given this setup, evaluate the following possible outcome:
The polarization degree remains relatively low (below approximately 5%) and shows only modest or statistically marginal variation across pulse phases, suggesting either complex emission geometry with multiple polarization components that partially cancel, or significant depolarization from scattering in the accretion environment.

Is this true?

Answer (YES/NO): YES